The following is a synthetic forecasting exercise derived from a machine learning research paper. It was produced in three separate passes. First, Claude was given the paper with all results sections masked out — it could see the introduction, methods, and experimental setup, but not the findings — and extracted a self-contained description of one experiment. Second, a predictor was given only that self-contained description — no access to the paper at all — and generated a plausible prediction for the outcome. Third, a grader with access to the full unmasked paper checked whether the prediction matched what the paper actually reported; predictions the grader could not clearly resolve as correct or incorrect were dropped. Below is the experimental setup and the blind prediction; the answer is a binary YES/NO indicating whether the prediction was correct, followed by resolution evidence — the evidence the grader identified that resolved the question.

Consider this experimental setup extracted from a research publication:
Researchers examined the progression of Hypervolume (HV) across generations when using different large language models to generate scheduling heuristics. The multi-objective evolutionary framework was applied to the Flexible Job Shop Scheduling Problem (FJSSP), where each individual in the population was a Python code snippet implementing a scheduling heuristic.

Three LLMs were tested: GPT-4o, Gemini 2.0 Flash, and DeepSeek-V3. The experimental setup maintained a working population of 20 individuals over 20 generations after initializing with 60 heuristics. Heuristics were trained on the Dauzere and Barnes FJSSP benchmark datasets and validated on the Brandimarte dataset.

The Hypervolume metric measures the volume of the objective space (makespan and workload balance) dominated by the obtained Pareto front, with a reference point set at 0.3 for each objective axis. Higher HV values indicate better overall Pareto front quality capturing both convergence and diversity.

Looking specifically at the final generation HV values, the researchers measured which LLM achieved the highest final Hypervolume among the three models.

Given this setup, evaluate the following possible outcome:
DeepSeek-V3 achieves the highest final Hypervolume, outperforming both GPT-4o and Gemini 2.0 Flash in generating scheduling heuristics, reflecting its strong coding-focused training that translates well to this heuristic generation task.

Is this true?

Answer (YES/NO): NO